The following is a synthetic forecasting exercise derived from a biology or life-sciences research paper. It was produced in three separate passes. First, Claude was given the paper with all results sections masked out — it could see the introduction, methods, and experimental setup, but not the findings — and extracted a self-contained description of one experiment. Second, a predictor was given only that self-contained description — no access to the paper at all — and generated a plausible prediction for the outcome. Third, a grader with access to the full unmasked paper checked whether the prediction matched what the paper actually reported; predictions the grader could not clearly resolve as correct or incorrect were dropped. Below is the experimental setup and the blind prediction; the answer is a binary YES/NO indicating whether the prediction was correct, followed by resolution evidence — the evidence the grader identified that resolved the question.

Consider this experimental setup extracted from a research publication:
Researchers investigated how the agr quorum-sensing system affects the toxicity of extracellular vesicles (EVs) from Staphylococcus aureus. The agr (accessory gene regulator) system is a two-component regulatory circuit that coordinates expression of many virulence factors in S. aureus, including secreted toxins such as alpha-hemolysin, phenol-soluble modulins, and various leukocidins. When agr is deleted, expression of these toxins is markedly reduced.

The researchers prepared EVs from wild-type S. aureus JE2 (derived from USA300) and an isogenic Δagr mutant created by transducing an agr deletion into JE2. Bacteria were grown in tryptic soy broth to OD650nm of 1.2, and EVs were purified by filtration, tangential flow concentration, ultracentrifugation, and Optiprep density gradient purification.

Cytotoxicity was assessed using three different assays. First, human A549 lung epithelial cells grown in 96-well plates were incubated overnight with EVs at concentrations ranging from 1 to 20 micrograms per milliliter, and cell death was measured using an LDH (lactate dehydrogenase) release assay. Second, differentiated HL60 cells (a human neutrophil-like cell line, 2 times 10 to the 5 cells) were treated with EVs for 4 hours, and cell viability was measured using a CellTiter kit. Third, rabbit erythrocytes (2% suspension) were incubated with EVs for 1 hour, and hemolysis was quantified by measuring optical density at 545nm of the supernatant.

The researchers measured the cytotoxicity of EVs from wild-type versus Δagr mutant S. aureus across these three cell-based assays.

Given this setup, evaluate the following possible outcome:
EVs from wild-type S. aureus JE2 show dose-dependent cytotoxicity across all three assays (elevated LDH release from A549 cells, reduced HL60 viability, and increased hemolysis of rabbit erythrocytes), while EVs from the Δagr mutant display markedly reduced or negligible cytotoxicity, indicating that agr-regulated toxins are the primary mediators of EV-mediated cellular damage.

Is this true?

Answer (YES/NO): YES